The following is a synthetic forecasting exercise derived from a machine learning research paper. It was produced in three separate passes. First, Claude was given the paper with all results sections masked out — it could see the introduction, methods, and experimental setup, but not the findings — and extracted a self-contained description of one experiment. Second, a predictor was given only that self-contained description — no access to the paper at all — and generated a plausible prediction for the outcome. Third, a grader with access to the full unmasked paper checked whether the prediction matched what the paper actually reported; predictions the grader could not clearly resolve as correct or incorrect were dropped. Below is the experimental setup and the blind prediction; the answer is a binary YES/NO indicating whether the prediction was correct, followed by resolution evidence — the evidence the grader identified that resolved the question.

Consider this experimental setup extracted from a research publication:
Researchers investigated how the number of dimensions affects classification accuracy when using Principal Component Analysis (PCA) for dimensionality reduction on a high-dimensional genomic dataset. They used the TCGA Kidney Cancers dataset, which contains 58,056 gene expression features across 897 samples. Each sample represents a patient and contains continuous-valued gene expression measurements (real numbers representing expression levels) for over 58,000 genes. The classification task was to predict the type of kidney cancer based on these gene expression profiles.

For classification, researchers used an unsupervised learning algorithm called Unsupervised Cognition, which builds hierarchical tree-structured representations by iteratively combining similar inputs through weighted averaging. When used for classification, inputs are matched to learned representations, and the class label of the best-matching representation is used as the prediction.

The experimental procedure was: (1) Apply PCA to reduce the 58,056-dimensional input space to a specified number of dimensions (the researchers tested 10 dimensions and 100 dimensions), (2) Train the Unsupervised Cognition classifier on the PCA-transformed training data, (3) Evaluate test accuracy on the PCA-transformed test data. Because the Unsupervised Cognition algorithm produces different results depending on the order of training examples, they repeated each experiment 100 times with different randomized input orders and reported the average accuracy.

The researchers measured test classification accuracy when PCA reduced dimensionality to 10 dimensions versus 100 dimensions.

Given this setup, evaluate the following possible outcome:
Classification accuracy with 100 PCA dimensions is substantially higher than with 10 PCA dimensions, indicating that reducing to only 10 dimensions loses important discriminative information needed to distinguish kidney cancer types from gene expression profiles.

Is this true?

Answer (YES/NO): NO